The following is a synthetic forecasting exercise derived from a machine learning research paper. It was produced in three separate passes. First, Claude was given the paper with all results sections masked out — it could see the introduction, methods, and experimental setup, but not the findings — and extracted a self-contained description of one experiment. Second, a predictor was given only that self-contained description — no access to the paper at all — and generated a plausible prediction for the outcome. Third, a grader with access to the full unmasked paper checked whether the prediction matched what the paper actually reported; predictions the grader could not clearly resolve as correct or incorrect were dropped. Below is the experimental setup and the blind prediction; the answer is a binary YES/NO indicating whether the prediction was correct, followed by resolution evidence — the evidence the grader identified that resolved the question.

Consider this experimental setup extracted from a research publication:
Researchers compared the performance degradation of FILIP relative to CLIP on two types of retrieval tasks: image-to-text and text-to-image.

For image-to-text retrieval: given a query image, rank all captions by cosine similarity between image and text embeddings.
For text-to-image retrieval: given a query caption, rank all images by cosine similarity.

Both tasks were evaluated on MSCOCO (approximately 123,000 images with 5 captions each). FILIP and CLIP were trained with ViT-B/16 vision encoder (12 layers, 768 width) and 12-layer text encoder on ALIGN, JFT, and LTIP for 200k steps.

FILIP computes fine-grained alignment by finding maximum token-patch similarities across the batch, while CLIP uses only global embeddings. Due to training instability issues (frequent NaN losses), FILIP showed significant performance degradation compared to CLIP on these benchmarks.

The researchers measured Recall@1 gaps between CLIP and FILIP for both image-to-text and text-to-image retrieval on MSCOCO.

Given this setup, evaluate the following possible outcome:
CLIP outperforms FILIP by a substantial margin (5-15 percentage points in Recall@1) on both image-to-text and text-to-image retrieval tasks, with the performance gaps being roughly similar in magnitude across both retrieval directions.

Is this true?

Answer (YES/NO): NO